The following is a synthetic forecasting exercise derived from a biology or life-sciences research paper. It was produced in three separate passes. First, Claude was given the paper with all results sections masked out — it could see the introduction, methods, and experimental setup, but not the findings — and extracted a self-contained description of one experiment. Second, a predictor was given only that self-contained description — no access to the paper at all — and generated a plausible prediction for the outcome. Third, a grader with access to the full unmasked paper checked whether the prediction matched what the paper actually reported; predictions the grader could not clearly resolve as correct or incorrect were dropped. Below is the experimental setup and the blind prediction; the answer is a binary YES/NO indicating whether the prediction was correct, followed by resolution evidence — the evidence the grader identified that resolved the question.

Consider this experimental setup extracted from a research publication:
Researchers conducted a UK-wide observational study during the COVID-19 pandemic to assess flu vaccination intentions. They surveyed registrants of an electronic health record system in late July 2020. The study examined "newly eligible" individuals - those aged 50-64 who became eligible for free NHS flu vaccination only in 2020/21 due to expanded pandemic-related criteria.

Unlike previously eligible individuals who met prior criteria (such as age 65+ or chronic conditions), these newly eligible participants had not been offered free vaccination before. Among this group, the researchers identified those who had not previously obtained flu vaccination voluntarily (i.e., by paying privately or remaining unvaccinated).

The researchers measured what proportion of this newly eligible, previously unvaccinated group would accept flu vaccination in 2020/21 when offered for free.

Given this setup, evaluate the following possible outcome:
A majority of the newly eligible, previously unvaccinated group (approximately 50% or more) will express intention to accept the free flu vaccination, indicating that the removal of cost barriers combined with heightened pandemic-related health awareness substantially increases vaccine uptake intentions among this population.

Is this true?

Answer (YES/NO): YES